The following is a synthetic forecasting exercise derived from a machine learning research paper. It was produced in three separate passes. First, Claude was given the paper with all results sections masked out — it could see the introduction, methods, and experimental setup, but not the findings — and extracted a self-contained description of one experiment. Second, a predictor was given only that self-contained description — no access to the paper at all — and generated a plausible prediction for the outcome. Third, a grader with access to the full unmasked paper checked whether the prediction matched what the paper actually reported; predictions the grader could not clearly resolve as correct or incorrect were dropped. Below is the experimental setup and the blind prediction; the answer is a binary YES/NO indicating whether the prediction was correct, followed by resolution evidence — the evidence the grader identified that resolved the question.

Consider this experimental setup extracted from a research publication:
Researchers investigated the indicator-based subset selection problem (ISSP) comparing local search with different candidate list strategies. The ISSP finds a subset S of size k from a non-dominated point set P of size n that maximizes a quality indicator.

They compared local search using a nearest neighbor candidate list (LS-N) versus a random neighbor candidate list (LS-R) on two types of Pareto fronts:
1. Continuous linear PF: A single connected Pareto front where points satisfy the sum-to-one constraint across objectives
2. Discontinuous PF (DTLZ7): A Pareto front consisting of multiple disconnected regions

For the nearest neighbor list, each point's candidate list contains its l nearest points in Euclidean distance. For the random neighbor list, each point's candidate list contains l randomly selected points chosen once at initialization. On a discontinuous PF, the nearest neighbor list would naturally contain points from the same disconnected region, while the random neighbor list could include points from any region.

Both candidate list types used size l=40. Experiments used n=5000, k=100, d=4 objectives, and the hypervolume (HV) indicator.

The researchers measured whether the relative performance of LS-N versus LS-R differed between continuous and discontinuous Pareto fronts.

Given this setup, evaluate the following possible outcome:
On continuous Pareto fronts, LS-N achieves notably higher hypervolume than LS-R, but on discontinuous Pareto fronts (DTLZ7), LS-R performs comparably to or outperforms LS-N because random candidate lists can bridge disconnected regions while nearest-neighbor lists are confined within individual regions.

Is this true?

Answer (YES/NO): YES